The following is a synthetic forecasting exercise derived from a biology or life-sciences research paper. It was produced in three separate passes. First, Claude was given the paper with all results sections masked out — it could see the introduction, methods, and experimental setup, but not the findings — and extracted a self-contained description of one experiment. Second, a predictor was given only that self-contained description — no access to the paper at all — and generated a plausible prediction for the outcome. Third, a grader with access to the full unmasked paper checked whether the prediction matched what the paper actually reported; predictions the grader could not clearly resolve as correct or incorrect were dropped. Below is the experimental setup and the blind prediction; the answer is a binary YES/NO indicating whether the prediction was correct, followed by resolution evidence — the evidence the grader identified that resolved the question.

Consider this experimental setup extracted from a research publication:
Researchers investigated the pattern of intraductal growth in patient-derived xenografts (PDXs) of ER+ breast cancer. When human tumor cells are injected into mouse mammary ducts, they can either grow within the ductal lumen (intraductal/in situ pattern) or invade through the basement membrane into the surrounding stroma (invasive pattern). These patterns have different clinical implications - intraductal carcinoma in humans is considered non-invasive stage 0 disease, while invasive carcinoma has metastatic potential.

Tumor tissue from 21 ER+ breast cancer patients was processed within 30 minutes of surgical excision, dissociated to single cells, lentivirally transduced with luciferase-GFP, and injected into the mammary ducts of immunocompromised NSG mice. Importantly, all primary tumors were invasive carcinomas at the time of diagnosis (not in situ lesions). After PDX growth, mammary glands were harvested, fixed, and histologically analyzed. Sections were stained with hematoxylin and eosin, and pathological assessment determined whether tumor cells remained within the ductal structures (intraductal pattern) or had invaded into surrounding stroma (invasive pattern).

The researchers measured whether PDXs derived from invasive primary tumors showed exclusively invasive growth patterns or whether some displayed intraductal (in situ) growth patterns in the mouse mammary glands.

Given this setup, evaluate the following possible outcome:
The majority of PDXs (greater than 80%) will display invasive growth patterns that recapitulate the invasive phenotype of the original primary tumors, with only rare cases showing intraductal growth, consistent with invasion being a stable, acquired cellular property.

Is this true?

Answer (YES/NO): NO